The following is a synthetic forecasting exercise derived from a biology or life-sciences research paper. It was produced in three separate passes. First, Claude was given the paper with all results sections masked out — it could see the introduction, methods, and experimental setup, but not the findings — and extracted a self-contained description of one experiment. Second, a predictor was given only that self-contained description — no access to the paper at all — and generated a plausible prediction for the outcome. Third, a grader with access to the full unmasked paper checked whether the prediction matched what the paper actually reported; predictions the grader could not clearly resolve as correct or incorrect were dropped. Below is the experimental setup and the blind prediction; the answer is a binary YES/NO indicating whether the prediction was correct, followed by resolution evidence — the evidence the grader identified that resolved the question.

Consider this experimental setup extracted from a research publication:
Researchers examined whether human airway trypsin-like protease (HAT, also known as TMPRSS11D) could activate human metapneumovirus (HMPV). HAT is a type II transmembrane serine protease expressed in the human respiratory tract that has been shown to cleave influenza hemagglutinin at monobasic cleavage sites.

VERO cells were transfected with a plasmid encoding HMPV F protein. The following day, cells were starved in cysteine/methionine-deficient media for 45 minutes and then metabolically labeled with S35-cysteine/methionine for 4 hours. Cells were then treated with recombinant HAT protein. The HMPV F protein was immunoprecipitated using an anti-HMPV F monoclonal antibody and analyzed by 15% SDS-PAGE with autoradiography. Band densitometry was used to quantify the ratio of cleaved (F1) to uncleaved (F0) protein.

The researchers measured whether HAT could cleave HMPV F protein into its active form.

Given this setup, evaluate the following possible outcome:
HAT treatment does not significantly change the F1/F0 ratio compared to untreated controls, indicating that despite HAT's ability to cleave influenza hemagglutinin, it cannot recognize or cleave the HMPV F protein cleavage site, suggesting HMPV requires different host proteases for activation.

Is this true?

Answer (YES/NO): NO